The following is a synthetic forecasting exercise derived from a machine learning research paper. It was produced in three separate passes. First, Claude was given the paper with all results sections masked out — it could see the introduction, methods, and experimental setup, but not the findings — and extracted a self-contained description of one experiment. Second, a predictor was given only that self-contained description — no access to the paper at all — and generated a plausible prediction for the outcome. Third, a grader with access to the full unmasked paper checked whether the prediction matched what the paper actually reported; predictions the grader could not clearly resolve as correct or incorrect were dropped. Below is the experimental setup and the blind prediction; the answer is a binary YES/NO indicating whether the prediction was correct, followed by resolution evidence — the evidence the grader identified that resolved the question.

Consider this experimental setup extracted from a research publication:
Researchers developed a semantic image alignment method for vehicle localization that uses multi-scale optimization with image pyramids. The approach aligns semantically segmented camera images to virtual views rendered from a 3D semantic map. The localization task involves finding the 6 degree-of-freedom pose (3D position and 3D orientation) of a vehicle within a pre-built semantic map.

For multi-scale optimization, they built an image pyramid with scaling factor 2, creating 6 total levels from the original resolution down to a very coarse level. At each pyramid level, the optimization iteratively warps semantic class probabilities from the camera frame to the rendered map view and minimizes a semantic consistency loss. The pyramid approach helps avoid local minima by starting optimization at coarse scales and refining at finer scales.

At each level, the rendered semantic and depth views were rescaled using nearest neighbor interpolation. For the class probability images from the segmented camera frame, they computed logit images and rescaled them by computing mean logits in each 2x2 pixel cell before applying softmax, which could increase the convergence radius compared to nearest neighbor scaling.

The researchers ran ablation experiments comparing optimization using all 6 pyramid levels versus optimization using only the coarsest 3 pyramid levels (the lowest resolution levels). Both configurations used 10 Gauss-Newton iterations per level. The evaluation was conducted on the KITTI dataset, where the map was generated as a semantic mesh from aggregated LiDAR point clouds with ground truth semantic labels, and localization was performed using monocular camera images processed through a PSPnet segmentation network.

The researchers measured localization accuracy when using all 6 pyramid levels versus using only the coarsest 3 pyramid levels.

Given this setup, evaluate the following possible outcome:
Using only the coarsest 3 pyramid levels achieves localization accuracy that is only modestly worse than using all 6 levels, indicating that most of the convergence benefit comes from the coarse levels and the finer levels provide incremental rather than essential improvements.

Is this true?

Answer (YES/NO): NO